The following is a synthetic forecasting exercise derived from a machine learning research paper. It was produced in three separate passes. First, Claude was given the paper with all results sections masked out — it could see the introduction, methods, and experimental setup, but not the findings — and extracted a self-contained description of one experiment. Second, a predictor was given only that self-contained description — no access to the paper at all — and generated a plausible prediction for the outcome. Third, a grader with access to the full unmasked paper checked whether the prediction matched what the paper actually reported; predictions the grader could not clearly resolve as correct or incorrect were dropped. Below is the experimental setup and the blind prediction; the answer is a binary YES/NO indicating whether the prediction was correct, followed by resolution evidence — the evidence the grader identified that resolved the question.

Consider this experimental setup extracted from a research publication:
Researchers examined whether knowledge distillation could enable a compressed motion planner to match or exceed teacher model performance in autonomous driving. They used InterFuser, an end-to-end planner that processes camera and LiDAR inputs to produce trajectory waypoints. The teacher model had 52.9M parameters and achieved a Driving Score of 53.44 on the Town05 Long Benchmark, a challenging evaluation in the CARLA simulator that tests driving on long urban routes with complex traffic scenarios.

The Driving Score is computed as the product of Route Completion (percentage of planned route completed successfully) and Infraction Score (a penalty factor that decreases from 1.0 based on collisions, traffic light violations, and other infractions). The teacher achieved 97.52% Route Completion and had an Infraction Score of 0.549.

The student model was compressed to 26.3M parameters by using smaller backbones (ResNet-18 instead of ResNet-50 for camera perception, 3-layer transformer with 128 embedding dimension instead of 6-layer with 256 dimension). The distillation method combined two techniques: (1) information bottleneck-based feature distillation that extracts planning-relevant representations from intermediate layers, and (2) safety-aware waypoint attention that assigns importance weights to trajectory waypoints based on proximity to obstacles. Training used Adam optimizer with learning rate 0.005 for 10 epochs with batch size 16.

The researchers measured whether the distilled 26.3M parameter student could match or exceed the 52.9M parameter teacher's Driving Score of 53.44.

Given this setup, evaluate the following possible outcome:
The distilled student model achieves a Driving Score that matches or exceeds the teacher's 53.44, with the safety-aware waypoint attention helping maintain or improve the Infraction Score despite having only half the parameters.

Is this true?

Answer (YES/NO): YES